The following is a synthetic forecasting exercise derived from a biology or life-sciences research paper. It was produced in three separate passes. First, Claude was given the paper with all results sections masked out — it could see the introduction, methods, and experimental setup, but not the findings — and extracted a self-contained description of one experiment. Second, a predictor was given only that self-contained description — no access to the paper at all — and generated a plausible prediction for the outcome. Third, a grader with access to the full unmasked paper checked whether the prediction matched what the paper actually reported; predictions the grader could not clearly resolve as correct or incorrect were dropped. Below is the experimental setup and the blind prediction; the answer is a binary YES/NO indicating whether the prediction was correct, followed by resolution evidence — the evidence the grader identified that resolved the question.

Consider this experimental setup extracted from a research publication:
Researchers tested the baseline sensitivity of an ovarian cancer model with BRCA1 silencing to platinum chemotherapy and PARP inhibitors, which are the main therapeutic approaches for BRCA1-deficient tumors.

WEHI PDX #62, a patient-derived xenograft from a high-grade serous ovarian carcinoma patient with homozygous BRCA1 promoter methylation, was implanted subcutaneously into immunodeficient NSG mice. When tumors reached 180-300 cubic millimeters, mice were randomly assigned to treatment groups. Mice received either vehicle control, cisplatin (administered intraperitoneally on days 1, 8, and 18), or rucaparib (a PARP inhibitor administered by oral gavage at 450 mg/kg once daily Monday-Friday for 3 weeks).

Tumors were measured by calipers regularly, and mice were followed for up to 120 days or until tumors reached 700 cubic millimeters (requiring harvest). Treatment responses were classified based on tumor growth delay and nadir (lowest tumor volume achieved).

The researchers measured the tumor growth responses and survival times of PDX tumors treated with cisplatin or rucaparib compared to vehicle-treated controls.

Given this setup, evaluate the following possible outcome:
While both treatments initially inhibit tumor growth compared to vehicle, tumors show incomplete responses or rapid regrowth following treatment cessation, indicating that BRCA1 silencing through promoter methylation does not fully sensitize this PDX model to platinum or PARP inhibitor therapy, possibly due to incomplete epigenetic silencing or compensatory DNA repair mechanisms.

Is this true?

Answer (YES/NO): NO